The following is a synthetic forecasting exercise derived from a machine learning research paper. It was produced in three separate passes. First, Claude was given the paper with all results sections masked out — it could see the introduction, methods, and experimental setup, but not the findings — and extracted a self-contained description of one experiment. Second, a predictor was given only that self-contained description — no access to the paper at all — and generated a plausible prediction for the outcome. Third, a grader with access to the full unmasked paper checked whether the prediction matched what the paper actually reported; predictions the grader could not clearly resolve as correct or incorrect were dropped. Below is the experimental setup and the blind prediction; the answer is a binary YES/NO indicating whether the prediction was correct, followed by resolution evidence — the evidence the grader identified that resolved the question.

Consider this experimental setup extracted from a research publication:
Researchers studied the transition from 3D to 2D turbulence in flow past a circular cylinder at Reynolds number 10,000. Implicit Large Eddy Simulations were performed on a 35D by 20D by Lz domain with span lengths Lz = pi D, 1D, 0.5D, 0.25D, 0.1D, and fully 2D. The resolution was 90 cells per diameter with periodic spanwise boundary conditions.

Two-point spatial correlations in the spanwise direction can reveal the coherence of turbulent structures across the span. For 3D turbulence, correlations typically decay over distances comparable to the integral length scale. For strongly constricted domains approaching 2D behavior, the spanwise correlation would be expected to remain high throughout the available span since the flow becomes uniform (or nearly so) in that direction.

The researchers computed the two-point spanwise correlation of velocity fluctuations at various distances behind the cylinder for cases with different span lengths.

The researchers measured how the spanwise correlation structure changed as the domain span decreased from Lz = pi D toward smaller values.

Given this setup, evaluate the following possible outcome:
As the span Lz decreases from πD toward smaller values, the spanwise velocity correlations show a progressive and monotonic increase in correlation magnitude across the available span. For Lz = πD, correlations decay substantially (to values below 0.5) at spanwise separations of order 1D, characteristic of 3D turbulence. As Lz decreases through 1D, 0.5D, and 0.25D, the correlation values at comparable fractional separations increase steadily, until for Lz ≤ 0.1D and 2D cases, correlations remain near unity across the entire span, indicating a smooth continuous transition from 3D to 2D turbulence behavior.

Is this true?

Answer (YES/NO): NO